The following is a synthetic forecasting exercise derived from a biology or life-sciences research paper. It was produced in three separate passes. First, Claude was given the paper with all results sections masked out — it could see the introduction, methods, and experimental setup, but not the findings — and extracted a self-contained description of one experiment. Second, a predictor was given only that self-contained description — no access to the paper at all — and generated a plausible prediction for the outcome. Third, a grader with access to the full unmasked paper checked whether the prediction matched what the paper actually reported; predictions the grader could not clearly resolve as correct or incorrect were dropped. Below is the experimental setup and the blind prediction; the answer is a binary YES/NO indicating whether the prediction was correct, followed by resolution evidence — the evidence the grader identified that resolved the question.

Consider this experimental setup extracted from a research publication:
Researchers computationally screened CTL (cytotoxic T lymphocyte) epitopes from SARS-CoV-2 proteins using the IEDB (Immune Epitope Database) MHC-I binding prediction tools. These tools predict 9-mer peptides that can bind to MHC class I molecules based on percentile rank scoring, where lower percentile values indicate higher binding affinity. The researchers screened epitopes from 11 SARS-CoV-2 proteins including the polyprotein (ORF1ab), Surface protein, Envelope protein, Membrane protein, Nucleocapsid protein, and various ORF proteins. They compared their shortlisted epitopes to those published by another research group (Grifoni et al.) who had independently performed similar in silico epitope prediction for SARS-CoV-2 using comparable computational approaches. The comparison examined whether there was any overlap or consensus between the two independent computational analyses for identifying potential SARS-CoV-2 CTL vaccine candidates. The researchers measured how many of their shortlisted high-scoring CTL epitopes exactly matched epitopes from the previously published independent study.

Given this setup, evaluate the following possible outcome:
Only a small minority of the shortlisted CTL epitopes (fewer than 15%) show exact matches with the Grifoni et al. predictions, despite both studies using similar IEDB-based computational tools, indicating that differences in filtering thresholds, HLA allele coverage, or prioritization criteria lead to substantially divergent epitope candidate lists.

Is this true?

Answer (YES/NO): NO